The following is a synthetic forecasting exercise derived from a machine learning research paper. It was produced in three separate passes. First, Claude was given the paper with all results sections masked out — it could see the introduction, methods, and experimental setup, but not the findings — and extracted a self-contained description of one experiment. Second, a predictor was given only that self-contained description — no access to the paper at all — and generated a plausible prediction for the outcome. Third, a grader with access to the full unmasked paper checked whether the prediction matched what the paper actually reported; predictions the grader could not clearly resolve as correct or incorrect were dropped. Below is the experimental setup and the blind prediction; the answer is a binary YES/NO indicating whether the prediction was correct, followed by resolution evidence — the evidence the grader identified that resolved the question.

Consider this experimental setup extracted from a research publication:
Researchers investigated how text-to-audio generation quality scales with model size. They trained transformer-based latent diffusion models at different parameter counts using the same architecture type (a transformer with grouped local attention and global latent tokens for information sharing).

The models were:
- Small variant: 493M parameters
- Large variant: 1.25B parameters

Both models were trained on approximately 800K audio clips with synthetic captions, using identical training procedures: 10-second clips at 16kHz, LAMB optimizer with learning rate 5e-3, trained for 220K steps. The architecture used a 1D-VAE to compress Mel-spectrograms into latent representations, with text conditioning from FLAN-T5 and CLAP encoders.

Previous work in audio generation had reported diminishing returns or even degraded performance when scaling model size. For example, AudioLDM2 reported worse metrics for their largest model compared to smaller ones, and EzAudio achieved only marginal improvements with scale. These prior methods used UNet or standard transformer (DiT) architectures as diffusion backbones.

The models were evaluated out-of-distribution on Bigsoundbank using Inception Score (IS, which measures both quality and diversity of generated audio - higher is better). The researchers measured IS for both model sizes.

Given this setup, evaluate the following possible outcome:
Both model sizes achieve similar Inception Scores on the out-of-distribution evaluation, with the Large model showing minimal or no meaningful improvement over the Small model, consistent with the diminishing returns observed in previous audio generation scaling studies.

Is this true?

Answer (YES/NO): NO